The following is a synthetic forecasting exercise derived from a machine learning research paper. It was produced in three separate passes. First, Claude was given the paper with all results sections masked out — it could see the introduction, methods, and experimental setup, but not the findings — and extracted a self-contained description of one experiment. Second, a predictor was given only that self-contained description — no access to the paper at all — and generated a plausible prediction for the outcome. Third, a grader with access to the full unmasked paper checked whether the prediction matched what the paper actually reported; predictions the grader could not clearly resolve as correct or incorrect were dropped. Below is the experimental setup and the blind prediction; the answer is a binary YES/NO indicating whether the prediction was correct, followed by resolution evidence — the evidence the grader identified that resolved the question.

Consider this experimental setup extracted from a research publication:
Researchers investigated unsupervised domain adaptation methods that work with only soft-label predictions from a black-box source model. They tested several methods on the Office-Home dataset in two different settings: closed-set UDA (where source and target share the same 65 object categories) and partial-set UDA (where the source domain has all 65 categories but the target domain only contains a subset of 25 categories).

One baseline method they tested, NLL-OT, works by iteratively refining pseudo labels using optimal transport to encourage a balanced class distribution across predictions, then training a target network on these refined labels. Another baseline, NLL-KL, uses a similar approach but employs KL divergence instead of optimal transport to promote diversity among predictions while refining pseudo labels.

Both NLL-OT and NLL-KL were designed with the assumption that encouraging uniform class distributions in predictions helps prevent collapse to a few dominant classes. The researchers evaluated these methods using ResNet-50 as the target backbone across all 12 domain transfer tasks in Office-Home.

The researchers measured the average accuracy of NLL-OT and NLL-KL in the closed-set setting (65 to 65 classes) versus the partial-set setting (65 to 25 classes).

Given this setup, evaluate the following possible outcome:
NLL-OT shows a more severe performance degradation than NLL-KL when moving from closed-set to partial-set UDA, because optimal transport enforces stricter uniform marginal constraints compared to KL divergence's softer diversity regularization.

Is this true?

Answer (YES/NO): NO